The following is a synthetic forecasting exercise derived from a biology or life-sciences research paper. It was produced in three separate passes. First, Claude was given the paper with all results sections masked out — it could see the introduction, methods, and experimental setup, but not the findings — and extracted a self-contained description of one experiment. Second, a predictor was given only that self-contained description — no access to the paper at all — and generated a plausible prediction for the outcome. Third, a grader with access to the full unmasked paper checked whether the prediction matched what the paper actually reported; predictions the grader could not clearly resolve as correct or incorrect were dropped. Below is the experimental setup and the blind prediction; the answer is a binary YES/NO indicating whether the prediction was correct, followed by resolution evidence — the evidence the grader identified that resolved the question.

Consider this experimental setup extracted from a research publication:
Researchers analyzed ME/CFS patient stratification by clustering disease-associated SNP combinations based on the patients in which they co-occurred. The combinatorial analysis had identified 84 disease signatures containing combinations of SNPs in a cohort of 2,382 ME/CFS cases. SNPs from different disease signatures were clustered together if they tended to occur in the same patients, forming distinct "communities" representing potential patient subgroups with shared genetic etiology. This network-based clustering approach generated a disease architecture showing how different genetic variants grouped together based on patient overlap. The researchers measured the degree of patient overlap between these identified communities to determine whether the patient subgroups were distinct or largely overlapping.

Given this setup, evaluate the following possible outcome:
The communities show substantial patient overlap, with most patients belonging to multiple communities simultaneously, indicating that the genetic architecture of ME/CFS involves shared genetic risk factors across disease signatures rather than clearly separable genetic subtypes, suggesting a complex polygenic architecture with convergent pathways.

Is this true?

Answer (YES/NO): NO